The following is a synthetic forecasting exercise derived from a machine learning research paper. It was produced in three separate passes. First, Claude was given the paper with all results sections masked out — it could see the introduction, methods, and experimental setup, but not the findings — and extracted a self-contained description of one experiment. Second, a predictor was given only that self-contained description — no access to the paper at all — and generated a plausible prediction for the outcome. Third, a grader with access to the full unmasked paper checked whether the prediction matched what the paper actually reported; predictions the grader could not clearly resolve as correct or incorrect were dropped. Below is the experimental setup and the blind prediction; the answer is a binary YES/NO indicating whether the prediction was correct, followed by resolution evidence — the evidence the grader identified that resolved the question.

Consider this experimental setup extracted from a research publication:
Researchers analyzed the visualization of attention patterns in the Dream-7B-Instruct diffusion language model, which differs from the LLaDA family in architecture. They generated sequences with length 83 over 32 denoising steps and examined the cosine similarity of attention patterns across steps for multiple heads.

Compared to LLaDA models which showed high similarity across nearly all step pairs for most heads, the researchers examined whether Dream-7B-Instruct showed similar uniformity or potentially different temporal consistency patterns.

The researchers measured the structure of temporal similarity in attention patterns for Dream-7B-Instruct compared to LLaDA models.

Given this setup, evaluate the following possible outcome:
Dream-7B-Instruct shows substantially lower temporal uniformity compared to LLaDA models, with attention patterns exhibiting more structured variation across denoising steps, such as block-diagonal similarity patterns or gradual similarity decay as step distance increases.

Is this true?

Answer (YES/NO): NO